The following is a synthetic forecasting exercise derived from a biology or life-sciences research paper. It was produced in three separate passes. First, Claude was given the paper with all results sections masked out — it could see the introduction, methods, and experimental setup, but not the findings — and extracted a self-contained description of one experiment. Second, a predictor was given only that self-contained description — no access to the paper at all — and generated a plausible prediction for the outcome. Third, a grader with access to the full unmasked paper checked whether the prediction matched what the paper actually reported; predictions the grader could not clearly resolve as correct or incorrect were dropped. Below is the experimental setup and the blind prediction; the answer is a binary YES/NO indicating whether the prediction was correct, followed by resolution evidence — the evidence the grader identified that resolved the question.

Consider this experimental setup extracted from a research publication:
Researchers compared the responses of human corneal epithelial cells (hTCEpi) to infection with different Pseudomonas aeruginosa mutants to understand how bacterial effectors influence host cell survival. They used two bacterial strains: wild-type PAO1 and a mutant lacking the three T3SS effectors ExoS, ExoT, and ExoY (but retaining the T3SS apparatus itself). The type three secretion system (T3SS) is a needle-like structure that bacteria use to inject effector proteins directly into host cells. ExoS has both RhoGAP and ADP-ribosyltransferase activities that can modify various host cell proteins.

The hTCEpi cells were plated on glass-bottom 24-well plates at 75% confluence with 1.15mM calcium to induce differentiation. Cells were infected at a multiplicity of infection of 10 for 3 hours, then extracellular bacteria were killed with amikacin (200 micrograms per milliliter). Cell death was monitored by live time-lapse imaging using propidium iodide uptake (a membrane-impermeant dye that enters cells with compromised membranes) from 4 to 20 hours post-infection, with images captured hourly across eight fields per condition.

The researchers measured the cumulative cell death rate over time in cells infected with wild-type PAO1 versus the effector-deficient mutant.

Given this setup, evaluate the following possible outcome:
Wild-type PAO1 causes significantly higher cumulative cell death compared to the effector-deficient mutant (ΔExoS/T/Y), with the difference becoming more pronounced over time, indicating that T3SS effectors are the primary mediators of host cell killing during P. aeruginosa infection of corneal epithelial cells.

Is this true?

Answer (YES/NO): NO